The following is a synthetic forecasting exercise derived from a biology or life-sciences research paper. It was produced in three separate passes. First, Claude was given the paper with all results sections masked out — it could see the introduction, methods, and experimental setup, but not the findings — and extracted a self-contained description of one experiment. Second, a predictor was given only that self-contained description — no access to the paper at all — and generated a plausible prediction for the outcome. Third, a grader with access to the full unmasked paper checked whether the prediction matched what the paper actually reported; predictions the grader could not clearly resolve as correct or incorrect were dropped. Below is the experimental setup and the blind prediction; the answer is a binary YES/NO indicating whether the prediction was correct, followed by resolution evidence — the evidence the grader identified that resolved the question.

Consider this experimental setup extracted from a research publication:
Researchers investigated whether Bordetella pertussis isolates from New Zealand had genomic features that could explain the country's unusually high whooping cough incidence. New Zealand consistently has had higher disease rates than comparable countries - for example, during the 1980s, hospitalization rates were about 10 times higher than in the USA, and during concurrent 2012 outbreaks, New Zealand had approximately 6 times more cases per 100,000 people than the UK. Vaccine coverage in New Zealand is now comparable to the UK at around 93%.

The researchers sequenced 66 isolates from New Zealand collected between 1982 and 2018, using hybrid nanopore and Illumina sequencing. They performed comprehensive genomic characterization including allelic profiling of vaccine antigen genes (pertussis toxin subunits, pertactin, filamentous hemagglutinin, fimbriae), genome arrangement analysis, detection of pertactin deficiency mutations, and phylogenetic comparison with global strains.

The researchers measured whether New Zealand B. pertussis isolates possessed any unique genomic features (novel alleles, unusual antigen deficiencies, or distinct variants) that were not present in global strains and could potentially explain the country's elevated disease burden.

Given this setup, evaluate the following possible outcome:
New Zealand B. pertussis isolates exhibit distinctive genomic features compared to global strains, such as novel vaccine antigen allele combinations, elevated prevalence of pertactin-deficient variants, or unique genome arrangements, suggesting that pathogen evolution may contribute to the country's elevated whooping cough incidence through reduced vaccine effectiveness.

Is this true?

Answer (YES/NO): NO